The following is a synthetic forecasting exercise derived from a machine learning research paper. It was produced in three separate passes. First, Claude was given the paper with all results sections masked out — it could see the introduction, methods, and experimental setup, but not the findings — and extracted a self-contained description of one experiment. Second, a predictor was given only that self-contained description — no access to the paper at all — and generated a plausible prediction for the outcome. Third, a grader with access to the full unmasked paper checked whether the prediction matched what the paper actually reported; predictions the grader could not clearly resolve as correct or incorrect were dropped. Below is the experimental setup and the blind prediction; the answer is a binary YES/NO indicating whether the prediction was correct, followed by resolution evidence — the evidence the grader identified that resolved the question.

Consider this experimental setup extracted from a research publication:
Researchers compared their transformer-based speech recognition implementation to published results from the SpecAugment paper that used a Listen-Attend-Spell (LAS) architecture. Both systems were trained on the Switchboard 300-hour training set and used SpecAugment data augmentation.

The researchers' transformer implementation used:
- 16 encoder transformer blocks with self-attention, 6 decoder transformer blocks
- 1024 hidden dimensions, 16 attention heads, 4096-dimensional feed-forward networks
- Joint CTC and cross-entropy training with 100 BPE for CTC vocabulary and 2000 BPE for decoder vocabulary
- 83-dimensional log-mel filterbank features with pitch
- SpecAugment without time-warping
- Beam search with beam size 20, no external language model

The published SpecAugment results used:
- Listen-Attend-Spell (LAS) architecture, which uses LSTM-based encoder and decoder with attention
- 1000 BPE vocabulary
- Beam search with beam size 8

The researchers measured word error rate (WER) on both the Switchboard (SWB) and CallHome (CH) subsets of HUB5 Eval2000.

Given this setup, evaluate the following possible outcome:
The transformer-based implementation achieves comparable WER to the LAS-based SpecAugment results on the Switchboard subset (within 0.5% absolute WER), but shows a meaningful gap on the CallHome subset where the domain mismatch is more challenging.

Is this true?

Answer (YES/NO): YES